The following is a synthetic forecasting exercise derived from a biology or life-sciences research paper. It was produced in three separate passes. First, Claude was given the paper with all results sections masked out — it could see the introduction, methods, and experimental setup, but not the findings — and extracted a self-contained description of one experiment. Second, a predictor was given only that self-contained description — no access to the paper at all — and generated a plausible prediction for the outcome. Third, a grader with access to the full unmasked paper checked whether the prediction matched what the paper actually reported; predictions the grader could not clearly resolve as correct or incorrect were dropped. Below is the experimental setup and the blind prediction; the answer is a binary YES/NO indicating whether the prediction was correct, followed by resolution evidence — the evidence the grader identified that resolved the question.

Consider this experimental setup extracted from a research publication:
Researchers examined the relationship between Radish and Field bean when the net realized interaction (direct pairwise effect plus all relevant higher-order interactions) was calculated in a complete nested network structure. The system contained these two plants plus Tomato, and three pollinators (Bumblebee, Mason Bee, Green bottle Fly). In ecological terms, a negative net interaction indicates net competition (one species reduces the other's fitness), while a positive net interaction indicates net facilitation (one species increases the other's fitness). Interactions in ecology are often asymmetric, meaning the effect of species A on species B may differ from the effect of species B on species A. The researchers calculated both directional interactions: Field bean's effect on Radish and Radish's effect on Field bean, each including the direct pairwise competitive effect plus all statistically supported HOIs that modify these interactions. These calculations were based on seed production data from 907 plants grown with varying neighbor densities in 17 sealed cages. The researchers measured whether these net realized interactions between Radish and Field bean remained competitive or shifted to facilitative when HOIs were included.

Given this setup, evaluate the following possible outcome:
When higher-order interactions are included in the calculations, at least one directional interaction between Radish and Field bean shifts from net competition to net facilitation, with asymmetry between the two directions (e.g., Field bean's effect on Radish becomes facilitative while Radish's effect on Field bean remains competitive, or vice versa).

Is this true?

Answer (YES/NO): YES